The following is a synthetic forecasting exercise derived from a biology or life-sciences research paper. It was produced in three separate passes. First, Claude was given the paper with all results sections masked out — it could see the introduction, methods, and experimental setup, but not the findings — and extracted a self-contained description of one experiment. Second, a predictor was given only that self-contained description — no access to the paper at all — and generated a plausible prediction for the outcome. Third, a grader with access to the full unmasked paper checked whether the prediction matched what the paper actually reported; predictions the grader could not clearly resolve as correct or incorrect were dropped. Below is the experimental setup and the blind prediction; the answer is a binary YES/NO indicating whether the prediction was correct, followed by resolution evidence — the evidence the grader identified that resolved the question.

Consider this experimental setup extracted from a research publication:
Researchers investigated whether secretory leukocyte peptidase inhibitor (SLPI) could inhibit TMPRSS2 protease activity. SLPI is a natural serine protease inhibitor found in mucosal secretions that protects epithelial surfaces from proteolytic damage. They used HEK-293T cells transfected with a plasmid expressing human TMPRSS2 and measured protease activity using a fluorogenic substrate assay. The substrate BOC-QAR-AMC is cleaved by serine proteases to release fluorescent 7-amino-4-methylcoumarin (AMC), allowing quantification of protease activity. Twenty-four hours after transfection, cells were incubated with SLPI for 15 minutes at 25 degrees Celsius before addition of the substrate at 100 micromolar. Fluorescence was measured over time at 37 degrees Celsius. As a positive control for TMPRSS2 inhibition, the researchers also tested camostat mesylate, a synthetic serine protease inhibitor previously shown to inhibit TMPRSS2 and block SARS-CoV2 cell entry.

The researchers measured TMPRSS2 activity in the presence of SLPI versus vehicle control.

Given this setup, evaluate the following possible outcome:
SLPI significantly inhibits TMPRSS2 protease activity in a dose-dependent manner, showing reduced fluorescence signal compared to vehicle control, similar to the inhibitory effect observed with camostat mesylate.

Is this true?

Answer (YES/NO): NO